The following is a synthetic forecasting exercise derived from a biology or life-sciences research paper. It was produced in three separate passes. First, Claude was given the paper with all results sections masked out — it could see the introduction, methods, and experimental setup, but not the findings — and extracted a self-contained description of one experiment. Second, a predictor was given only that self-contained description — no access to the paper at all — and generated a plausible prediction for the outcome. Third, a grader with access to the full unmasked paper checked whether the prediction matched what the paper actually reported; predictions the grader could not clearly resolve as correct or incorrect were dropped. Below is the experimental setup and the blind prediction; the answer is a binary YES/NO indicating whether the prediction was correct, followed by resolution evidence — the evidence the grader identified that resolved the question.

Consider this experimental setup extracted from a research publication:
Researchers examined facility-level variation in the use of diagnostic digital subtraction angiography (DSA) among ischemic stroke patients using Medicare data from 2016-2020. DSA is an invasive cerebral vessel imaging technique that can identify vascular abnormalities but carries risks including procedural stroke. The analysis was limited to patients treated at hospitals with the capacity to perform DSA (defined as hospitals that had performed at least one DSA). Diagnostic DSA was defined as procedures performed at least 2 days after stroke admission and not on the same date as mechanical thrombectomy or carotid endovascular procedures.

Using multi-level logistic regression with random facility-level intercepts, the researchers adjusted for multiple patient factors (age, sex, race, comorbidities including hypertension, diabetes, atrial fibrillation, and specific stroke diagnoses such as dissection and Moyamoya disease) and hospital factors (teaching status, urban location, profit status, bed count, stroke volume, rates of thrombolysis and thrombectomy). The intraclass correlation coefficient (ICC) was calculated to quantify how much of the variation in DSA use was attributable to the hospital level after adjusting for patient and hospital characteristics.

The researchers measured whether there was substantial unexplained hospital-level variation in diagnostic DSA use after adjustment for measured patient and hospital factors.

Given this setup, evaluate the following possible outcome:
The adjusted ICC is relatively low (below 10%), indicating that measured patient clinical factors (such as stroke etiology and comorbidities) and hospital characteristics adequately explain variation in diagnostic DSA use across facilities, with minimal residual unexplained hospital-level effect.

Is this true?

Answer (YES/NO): NO